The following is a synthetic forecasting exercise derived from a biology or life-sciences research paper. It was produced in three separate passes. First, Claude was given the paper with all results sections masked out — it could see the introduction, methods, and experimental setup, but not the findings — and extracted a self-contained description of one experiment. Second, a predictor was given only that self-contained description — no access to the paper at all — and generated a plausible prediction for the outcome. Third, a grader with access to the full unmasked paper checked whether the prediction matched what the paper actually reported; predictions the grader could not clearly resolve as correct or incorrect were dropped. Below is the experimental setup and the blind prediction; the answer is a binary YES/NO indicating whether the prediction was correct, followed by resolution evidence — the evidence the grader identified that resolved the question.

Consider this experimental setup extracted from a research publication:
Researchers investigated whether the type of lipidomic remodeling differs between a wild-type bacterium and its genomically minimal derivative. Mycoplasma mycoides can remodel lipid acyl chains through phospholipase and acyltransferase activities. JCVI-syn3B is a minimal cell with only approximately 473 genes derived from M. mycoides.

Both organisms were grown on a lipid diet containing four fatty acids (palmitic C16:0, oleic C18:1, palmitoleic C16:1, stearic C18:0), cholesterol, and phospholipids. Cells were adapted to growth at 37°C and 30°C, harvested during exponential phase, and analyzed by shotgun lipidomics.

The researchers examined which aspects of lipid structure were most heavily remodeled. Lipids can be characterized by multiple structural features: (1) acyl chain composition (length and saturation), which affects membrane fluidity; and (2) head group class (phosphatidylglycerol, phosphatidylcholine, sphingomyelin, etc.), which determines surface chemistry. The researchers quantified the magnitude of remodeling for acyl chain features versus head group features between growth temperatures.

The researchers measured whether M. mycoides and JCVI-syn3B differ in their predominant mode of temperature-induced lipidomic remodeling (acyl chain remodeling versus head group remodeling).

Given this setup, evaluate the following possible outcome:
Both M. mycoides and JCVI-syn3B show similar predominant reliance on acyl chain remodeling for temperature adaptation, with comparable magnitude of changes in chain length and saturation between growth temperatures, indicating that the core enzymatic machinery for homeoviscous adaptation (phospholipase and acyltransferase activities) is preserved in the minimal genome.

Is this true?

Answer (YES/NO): NO